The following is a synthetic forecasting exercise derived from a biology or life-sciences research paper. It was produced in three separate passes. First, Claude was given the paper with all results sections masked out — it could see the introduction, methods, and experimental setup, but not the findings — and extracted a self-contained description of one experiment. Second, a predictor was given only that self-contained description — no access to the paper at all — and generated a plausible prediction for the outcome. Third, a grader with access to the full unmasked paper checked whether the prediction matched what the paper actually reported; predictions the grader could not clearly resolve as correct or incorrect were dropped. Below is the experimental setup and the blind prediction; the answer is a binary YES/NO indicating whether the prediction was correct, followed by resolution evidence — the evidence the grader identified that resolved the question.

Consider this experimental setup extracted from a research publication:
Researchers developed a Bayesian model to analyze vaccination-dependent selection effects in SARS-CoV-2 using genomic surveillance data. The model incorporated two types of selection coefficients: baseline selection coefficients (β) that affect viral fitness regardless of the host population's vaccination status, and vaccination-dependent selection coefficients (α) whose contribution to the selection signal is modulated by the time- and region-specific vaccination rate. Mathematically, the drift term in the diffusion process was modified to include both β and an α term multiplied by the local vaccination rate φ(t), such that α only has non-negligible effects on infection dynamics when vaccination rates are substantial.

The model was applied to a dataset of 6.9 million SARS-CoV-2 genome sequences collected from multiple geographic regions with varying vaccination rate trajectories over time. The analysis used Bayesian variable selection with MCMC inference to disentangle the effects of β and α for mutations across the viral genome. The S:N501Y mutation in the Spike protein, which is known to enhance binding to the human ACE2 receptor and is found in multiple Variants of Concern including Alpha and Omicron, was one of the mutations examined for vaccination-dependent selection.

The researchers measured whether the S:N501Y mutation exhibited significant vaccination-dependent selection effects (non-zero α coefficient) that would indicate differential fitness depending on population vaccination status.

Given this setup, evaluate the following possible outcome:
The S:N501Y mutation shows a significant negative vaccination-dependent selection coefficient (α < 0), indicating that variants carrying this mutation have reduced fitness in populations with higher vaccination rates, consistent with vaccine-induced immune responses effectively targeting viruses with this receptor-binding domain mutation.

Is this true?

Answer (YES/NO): YES